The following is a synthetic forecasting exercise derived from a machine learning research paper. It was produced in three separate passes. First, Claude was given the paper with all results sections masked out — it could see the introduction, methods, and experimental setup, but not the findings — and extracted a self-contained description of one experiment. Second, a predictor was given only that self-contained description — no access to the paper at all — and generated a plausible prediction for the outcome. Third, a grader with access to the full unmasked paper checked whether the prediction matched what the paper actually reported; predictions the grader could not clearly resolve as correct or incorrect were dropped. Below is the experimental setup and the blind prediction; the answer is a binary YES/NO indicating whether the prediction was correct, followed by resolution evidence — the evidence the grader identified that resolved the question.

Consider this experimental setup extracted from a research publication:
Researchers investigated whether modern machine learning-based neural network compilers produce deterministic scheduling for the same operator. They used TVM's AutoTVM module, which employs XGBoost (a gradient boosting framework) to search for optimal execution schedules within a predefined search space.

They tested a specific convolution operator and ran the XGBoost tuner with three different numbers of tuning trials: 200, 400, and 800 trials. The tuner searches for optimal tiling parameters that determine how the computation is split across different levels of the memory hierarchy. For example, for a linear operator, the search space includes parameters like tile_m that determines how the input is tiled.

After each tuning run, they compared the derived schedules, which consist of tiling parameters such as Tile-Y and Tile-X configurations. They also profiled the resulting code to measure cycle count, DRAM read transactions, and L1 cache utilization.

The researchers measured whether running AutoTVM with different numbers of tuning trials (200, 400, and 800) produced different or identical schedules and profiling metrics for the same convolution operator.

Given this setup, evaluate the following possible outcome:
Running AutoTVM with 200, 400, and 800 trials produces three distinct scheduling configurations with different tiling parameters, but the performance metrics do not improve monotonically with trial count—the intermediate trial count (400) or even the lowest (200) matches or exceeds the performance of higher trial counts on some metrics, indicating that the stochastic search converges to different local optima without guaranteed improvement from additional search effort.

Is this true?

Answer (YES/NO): NO